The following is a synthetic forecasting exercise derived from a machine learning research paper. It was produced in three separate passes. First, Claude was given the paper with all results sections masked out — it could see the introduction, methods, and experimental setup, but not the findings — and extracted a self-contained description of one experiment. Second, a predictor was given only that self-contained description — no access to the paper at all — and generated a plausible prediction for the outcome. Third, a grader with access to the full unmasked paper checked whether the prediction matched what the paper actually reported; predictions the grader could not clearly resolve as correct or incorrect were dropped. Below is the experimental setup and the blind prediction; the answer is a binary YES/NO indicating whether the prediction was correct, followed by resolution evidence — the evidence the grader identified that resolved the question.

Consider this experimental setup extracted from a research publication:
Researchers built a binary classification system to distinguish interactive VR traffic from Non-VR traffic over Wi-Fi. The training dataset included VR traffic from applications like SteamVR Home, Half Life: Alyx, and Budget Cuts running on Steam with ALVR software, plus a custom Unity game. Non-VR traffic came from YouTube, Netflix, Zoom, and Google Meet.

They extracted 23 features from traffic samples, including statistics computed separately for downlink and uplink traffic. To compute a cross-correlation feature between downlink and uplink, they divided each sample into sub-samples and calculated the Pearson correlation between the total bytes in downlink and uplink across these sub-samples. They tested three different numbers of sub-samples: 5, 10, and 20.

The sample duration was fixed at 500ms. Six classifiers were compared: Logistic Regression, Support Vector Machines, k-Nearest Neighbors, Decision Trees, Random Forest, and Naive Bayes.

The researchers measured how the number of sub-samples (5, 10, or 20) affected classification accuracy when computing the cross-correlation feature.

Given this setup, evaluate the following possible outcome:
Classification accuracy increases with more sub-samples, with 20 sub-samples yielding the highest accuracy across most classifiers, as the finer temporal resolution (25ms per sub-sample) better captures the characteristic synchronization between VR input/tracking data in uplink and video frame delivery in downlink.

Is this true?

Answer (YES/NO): YES